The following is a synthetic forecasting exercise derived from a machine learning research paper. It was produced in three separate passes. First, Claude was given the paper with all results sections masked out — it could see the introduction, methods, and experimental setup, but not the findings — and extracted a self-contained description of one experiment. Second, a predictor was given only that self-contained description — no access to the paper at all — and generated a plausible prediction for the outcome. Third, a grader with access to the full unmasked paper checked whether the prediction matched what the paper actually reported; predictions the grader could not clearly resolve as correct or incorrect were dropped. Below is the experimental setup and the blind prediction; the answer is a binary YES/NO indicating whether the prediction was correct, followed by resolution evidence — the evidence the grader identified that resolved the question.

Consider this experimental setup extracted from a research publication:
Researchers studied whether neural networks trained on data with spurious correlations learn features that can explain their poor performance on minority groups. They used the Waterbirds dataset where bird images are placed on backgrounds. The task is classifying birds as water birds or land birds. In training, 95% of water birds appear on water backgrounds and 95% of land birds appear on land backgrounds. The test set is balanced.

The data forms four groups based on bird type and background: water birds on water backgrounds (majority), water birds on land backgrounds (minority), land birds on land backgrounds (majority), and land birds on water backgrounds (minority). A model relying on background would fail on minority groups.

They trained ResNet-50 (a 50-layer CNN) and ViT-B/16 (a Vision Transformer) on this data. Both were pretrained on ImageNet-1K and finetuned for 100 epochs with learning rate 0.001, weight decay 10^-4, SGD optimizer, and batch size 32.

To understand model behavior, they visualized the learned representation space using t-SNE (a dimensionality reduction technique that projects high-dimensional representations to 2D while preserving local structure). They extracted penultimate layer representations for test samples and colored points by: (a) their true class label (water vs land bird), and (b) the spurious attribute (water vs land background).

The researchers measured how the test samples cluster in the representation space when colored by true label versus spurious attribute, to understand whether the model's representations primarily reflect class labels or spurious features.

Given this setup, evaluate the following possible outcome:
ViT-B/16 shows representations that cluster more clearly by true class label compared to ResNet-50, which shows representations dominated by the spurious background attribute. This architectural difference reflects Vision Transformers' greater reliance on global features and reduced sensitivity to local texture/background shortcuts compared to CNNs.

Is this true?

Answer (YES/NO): NO